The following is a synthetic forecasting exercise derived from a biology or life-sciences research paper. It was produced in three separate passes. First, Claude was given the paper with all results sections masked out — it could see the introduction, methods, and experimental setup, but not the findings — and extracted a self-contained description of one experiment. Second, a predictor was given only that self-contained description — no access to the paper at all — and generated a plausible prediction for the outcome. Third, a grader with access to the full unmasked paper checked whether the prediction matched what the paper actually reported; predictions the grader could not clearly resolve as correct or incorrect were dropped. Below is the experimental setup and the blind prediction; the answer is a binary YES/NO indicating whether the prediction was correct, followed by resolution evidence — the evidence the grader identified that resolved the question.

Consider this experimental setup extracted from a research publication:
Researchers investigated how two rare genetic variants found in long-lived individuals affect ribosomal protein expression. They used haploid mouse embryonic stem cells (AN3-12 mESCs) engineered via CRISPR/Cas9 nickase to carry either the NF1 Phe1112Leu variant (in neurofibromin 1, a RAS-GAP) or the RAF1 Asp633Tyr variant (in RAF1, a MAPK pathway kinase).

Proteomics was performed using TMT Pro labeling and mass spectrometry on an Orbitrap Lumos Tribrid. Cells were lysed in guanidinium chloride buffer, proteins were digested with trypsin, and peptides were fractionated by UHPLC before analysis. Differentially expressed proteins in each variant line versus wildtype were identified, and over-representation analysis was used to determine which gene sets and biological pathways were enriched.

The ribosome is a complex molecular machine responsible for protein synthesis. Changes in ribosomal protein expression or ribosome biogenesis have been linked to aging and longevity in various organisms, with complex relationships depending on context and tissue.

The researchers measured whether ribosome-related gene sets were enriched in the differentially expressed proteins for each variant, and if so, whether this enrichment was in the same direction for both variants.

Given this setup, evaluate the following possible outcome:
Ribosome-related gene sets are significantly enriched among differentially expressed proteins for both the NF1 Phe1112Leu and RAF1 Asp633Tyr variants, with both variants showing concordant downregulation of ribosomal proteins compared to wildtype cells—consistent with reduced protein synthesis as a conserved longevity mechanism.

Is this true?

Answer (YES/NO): NO